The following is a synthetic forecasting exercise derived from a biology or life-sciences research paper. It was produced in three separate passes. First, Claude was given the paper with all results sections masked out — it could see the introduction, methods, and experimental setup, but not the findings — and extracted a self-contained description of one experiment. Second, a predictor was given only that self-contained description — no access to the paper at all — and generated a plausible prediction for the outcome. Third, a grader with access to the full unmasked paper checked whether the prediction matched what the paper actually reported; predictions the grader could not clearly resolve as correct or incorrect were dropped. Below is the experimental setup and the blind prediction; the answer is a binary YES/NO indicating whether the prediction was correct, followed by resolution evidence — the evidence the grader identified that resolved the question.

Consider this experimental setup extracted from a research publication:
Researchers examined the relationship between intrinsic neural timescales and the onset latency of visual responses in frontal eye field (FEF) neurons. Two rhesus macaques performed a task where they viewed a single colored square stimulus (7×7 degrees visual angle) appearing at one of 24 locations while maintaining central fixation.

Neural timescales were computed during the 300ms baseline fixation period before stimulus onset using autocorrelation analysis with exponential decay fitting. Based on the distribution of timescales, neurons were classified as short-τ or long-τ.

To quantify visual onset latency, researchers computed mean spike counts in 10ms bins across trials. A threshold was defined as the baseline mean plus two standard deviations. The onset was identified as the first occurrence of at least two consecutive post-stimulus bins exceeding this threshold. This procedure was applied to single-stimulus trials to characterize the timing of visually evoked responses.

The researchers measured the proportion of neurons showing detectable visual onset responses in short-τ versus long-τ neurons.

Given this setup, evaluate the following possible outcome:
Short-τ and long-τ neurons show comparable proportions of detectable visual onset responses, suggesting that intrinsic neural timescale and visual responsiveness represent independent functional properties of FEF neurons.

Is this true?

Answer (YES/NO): NO